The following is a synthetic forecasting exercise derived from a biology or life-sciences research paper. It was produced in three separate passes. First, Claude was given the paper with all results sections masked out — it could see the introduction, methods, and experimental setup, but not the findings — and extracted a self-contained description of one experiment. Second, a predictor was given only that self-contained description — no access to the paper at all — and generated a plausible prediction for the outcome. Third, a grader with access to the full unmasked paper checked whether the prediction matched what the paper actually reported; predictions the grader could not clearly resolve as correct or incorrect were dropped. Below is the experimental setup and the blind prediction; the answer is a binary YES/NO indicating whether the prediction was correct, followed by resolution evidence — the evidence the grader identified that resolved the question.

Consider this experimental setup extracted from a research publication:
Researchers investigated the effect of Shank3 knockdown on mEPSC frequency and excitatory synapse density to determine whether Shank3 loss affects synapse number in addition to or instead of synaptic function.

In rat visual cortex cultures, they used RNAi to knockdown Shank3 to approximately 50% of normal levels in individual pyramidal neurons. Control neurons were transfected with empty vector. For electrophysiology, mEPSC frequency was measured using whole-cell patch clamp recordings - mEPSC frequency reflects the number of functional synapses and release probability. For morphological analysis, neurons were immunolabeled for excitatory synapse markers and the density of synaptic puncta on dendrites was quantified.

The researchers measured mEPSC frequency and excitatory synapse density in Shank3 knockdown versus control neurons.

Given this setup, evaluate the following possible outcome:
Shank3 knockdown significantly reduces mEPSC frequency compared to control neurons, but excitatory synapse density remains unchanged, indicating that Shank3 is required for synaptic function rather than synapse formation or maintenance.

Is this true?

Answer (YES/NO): NO